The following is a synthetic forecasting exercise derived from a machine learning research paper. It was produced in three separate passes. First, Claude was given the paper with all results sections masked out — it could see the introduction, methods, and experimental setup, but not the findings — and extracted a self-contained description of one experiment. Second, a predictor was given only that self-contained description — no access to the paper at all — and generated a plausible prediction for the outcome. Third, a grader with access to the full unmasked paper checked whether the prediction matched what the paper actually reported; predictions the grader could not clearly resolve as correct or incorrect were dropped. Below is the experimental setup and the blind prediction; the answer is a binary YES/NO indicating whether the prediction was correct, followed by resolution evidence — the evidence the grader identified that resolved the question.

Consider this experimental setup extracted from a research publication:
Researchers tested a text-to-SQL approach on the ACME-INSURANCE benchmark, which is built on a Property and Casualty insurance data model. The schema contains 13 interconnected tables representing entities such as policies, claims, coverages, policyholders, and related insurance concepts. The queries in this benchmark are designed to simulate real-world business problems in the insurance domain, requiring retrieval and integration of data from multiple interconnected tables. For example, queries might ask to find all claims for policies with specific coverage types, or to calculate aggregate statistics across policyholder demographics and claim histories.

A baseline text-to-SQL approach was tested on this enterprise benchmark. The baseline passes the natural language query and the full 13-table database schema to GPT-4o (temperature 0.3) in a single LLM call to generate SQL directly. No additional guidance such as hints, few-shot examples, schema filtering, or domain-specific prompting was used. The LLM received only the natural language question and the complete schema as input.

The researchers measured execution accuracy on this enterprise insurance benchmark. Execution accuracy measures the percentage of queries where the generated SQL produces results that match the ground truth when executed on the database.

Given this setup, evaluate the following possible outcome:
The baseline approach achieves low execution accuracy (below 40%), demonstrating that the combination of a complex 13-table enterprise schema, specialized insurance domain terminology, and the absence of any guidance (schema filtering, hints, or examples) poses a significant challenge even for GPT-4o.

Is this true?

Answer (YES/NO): YES